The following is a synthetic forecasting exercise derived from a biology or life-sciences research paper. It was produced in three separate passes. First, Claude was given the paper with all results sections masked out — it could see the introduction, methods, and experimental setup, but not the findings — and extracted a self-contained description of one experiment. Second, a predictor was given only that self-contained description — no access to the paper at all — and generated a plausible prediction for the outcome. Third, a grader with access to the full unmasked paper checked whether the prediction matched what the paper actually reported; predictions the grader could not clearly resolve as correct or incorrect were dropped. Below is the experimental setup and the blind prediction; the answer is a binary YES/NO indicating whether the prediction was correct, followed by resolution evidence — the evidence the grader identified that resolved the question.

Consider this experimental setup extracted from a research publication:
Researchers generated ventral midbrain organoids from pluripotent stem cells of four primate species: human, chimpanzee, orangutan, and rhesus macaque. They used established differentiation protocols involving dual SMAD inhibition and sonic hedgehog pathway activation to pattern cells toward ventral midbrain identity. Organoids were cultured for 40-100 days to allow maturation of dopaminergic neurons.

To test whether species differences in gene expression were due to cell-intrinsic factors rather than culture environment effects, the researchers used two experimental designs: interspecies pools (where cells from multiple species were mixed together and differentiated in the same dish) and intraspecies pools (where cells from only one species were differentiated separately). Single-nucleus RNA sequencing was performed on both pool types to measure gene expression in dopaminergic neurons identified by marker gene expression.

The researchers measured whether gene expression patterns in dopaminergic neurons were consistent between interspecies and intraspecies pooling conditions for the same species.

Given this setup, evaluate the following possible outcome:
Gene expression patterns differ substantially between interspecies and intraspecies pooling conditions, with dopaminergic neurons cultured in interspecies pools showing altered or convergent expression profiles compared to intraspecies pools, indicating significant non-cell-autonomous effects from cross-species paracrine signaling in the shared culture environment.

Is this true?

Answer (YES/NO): NO